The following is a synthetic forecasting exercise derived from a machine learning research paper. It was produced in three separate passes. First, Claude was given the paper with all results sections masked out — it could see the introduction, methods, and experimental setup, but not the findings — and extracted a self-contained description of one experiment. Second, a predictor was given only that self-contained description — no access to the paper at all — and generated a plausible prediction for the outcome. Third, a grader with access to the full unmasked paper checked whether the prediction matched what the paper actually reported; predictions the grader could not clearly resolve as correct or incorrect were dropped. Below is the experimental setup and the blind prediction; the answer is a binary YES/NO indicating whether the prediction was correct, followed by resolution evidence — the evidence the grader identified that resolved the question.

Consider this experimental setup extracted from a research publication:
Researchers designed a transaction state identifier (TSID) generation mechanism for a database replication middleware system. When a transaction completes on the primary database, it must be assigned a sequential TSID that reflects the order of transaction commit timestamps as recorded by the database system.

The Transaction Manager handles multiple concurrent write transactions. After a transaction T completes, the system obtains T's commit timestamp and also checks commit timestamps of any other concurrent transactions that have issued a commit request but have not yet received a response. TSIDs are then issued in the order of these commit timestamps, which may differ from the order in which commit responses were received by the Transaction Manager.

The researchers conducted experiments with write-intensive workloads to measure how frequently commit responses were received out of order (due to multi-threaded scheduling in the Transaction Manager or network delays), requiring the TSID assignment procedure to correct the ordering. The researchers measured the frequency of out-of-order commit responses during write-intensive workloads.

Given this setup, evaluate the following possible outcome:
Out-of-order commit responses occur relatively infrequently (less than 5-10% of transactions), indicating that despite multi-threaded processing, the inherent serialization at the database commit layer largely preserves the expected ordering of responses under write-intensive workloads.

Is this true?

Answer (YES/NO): YES